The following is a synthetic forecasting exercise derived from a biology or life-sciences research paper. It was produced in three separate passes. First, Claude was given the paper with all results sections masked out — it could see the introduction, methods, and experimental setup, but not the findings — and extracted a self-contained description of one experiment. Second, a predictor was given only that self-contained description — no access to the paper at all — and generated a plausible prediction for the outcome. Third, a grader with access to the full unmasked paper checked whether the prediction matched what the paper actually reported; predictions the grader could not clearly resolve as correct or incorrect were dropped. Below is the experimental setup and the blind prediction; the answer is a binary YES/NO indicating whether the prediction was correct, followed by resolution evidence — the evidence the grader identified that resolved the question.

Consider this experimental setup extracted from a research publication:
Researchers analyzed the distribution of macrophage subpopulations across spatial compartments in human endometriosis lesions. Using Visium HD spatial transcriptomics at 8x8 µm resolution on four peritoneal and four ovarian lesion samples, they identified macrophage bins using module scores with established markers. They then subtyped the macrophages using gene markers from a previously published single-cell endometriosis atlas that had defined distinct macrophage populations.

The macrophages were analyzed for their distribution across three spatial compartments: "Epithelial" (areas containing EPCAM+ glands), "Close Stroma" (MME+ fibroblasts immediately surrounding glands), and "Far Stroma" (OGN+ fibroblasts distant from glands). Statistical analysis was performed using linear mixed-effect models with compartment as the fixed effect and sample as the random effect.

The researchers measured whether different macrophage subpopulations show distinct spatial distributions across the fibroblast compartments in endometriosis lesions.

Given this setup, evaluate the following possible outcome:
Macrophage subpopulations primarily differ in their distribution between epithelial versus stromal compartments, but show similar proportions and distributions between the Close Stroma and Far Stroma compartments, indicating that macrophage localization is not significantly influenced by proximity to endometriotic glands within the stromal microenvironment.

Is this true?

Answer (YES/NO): NO